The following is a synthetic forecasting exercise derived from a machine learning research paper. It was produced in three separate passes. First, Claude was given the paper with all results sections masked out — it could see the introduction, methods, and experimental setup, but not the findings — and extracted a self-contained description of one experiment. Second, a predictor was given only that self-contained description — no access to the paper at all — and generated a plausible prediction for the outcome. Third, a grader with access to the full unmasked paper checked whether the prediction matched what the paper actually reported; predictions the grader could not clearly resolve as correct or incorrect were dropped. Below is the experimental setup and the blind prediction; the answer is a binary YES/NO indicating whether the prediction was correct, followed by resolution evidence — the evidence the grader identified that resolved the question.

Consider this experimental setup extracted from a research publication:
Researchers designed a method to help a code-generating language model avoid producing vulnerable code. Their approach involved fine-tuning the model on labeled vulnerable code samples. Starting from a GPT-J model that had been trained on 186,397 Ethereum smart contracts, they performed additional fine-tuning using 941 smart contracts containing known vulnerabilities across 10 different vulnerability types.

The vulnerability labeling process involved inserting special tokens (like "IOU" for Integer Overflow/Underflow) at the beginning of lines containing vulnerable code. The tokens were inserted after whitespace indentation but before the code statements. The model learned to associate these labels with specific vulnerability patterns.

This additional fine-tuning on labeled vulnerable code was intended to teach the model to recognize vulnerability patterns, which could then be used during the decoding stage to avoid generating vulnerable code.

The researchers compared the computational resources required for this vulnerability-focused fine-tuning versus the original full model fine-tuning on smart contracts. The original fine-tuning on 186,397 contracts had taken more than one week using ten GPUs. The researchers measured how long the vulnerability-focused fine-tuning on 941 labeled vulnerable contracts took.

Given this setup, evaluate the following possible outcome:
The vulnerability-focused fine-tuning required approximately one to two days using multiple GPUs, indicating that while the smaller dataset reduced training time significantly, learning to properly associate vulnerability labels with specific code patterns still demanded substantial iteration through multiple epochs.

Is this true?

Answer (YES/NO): NO